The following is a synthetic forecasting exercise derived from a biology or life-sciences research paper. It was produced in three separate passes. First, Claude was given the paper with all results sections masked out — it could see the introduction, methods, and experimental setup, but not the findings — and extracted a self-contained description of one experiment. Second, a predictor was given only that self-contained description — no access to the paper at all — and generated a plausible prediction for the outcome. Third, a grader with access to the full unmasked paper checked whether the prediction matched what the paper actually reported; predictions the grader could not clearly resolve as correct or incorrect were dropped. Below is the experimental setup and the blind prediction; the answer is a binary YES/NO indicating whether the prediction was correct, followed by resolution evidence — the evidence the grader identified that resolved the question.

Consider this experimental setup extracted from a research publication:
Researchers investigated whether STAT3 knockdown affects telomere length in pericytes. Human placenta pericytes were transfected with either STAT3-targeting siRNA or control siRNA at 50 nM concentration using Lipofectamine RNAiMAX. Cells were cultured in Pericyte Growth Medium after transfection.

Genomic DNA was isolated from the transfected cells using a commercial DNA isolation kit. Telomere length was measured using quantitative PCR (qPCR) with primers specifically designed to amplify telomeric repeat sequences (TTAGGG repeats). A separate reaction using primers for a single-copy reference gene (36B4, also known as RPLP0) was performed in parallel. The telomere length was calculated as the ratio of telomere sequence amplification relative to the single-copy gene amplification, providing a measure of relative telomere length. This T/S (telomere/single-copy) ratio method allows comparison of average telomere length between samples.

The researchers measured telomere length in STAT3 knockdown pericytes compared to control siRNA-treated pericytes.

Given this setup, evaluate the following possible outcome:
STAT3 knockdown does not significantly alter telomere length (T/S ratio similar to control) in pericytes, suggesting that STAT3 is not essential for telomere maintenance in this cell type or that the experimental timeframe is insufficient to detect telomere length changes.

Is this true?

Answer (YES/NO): NO